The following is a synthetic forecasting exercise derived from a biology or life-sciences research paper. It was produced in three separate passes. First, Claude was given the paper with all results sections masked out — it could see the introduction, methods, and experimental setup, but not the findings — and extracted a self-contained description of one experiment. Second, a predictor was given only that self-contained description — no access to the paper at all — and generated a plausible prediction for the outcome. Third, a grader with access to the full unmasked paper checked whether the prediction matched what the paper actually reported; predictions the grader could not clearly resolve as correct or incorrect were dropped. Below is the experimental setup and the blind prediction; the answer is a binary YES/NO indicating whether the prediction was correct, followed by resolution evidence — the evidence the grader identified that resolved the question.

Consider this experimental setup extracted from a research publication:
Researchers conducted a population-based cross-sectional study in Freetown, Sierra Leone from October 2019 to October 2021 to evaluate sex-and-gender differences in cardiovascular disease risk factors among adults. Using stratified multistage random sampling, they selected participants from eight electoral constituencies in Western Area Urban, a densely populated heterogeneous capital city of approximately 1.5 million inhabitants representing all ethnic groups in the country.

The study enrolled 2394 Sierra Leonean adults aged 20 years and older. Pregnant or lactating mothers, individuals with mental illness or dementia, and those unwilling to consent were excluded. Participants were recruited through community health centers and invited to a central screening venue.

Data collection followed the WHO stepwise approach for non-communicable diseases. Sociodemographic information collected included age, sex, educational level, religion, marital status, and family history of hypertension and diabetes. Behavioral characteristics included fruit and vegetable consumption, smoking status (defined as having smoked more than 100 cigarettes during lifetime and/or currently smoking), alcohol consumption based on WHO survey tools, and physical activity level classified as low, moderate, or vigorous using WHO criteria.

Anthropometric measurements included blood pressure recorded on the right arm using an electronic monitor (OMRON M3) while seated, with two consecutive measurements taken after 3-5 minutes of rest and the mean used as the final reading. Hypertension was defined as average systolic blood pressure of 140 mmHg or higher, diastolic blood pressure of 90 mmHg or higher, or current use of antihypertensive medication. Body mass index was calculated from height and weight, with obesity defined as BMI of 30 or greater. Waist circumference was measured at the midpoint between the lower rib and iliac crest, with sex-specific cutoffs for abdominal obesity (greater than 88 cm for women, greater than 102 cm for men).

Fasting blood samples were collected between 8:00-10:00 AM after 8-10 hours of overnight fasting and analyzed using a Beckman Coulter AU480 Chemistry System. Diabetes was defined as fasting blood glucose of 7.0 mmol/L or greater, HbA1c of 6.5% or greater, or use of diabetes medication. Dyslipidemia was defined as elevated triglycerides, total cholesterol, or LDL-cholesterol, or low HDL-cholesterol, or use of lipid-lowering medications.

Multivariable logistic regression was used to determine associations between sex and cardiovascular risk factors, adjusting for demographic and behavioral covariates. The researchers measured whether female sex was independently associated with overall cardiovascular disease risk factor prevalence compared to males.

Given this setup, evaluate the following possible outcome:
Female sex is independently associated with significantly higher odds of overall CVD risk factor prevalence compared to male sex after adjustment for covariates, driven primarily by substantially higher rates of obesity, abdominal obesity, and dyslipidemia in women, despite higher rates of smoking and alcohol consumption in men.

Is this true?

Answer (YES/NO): NO